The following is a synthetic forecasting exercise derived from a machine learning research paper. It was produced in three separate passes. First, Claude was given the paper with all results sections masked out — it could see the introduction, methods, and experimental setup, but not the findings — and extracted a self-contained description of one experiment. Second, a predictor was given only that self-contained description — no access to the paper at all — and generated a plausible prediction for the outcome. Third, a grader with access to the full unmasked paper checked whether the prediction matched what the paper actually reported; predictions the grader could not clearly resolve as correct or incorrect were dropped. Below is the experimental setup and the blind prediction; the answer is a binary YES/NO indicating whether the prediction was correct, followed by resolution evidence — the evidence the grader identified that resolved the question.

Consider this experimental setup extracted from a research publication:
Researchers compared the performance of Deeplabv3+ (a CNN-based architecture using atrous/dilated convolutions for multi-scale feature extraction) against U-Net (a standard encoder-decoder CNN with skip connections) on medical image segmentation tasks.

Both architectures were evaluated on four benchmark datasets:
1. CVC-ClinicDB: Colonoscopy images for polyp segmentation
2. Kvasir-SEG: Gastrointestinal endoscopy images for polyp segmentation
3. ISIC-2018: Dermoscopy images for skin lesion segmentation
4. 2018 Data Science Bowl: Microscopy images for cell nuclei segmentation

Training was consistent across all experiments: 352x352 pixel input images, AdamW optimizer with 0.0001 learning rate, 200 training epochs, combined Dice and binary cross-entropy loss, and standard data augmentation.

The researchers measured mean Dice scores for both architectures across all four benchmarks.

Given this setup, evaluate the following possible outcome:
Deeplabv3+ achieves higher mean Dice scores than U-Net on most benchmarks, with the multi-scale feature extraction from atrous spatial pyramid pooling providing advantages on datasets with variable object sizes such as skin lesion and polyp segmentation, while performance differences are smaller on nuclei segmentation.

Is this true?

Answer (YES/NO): NO